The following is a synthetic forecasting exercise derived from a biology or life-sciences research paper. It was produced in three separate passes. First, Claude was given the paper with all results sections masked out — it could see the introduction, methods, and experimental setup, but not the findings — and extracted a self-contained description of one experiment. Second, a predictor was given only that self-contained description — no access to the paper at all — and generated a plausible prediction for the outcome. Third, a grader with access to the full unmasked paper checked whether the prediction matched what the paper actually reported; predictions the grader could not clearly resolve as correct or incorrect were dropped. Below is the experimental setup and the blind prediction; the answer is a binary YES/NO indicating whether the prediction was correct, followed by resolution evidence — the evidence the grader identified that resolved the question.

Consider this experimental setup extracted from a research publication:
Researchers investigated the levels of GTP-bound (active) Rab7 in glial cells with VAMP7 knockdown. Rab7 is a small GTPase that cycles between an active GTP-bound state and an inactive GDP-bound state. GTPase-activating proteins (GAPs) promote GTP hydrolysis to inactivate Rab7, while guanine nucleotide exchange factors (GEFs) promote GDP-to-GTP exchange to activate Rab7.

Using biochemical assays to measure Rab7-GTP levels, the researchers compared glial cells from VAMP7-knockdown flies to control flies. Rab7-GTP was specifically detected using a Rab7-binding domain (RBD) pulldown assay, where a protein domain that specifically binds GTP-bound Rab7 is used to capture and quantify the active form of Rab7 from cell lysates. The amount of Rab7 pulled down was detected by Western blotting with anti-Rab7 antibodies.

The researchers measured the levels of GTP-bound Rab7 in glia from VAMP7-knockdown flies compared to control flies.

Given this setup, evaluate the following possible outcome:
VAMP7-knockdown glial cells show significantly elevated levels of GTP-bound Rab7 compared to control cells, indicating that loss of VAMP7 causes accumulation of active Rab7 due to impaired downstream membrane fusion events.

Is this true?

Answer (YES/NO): NO